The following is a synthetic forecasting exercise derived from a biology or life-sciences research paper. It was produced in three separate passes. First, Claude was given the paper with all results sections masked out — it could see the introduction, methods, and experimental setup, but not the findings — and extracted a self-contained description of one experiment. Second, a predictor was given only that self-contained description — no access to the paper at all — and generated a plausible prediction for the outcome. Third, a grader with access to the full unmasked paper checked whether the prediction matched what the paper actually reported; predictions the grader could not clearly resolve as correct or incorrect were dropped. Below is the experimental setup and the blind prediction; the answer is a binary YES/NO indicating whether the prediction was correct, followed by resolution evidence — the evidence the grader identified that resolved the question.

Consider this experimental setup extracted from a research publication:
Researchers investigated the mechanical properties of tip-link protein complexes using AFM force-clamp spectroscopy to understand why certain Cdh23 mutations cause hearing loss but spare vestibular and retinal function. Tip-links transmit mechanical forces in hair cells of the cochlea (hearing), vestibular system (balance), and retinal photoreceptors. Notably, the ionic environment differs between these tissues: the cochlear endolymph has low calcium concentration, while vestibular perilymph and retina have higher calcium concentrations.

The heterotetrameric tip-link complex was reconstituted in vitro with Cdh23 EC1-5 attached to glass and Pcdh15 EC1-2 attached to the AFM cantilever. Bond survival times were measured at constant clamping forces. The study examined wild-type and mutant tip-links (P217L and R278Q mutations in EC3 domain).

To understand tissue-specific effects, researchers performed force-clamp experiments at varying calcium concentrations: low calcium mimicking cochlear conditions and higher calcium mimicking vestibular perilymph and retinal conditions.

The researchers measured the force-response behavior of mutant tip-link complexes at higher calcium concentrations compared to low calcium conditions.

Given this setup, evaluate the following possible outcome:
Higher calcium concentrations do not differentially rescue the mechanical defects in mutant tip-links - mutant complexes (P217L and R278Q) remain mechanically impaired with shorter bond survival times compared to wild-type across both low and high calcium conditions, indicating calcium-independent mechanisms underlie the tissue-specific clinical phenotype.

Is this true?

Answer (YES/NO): NO